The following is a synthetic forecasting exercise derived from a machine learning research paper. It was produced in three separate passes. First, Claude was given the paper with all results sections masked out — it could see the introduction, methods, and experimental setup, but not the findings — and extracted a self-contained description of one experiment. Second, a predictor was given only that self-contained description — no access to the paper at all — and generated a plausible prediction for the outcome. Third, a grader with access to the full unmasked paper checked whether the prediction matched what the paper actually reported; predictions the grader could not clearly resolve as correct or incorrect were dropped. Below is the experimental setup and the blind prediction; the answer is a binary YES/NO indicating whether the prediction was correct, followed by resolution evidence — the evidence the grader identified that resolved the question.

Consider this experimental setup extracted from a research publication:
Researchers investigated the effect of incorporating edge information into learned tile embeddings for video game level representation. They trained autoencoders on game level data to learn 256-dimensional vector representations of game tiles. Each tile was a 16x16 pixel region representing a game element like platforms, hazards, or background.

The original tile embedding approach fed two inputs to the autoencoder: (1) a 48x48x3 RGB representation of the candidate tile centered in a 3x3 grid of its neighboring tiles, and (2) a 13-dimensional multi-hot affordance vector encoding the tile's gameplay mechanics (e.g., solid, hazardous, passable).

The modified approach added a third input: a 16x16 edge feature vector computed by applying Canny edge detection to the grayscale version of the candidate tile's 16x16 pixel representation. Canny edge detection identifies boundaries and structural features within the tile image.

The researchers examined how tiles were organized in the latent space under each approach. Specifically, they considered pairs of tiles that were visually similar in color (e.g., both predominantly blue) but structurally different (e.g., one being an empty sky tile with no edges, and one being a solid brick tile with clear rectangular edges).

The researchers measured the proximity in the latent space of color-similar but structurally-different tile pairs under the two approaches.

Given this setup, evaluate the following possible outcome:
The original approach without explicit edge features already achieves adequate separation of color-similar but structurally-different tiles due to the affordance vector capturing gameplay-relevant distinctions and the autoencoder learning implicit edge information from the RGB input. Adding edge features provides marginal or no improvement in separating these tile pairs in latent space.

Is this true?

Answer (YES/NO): NO